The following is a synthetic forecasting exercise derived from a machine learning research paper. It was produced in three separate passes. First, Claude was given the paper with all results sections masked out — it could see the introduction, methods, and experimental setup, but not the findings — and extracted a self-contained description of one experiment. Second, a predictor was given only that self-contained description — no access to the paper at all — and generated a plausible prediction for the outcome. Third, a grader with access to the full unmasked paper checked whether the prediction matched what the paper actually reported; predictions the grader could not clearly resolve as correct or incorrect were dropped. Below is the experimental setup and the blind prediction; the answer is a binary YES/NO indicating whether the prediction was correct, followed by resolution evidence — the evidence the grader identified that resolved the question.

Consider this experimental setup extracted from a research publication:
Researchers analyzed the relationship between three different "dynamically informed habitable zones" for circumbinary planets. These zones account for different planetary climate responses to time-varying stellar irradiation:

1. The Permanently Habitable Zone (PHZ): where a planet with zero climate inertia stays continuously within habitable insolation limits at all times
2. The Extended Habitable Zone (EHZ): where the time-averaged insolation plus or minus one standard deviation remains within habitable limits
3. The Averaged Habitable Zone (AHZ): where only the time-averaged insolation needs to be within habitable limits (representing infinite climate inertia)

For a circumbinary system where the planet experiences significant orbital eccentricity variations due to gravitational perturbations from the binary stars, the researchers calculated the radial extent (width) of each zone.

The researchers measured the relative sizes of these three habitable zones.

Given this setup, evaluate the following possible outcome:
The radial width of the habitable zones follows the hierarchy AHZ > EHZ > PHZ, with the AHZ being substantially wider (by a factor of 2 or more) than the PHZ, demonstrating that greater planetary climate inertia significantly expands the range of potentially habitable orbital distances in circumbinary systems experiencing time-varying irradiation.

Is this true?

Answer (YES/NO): NO